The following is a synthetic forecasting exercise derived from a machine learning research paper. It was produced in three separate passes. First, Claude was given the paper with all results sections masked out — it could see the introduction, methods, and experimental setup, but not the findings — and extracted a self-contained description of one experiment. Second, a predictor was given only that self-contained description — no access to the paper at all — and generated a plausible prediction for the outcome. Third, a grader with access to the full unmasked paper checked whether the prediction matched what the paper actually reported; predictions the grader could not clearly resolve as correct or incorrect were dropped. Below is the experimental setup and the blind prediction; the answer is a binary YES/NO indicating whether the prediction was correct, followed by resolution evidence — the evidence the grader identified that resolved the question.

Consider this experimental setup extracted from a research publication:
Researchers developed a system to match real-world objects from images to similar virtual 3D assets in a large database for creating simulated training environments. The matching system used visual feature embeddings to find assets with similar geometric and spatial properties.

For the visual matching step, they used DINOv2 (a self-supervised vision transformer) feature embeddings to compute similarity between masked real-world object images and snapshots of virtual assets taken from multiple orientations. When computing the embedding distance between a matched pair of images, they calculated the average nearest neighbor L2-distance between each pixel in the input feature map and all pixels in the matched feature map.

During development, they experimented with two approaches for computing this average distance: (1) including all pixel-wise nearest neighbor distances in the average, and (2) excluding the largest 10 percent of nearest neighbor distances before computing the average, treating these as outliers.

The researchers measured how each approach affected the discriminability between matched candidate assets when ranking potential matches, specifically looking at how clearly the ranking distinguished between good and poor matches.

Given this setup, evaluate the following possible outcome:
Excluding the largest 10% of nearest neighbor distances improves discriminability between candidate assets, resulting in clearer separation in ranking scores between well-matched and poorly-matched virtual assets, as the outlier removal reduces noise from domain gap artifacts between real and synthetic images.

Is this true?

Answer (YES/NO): NO